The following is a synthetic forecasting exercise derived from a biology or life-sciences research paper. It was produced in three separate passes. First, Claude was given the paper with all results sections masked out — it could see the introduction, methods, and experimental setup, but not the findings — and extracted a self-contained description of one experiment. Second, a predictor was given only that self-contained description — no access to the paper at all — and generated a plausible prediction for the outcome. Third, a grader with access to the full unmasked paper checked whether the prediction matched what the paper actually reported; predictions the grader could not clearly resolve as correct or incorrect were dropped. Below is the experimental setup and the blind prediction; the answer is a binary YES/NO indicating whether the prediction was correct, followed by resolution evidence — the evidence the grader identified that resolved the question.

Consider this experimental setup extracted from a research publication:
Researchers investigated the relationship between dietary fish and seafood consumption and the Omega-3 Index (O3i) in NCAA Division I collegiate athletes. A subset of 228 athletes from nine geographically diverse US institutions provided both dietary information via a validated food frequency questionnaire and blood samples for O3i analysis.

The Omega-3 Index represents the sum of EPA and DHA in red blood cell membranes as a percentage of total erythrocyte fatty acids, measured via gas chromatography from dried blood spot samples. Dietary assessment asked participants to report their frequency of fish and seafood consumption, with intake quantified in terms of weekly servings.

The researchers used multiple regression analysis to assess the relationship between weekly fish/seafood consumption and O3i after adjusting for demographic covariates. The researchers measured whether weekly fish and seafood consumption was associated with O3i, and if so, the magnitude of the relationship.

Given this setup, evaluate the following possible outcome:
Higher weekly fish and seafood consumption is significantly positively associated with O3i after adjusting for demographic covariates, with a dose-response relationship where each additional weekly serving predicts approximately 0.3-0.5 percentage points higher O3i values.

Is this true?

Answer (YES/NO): NO